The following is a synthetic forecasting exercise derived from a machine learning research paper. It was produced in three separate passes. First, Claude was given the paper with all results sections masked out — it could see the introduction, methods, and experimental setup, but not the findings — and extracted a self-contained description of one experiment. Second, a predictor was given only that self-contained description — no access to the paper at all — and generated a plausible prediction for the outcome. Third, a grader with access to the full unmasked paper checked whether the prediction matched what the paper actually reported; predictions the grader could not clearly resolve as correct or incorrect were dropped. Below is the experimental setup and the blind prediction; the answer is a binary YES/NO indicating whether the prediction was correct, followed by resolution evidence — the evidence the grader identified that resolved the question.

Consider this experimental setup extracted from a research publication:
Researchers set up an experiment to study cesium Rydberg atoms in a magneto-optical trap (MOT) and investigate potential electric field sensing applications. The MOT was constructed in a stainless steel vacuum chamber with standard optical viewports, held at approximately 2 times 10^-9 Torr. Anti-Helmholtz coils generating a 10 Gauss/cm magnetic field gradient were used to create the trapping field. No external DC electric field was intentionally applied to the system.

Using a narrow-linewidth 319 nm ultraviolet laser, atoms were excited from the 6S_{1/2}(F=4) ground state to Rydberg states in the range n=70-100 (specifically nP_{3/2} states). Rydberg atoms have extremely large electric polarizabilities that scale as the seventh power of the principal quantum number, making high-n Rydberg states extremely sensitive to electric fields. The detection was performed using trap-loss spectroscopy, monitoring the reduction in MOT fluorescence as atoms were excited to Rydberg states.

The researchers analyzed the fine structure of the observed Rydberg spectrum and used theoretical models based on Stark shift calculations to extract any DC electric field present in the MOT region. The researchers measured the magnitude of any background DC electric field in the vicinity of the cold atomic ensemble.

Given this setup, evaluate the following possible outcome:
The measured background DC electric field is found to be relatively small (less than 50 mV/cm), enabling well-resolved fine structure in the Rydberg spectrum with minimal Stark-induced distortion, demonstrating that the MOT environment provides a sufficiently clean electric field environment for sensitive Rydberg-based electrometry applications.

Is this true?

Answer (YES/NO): YES